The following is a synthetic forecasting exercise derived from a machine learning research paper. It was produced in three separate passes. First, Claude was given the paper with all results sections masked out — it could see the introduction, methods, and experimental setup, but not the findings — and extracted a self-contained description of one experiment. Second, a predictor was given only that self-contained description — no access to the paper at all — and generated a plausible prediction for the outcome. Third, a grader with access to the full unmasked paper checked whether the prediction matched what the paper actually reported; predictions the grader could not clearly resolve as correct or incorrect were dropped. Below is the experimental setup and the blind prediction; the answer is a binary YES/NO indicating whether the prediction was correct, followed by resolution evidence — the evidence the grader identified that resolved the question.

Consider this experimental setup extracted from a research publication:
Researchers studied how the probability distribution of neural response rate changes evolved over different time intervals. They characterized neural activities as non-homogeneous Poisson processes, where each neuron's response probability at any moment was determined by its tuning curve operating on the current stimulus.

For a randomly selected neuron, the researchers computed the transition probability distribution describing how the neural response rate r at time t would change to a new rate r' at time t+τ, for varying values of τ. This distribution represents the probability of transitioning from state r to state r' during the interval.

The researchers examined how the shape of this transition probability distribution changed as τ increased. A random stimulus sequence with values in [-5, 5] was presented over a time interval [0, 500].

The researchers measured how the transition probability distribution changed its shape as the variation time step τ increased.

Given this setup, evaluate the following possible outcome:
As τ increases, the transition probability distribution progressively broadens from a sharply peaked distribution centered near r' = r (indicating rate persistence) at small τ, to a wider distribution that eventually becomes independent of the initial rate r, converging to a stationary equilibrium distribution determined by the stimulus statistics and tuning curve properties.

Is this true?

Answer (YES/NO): NO